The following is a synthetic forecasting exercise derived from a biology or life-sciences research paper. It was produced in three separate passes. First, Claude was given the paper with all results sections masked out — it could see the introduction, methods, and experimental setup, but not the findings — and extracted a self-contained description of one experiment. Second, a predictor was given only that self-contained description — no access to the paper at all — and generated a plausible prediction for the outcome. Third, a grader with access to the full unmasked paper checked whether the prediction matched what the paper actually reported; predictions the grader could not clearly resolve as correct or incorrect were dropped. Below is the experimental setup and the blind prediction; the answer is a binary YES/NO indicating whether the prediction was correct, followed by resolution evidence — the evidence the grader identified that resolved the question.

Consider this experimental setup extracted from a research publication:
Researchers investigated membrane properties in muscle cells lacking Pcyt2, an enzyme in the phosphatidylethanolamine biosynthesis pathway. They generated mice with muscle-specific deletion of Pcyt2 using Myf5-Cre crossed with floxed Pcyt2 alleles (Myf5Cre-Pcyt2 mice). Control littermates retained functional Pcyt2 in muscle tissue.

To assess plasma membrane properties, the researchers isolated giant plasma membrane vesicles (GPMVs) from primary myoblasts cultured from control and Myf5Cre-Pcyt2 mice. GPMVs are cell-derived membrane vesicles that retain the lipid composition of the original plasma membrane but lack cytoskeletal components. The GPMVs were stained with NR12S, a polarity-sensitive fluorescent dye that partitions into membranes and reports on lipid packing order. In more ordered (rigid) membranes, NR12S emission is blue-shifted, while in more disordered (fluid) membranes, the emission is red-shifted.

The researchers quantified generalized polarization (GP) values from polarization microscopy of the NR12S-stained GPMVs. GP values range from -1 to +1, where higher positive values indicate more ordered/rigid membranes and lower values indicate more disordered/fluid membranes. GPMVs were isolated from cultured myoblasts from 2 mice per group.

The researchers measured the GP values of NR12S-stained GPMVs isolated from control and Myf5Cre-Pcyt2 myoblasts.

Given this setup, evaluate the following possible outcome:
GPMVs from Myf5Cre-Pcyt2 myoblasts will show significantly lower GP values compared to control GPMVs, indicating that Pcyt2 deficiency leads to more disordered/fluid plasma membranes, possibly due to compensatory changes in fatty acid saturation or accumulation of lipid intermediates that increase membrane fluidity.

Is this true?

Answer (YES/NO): YES